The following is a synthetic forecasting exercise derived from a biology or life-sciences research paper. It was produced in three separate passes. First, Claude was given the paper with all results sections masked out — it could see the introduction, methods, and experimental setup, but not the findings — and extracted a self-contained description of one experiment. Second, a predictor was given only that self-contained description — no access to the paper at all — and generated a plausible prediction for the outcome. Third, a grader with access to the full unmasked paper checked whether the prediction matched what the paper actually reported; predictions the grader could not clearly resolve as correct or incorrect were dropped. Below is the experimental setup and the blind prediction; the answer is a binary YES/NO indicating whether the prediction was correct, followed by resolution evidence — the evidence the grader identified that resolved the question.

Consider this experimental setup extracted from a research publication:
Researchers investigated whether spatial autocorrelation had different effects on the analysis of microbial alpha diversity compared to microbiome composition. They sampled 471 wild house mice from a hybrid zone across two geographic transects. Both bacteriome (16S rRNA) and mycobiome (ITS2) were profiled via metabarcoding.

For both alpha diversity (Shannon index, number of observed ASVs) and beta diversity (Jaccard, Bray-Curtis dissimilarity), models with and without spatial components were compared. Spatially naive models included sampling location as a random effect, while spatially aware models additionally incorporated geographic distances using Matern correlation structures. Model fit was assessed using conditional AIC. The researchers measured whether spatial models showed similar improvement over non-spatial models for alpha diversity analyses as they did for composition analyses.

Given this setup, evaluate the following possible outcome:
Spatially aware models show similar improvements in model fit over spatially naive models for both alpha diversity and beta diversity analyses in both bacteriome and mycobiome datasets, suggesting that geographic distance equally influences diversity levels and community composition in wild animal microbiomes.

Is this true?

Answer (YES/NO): NO